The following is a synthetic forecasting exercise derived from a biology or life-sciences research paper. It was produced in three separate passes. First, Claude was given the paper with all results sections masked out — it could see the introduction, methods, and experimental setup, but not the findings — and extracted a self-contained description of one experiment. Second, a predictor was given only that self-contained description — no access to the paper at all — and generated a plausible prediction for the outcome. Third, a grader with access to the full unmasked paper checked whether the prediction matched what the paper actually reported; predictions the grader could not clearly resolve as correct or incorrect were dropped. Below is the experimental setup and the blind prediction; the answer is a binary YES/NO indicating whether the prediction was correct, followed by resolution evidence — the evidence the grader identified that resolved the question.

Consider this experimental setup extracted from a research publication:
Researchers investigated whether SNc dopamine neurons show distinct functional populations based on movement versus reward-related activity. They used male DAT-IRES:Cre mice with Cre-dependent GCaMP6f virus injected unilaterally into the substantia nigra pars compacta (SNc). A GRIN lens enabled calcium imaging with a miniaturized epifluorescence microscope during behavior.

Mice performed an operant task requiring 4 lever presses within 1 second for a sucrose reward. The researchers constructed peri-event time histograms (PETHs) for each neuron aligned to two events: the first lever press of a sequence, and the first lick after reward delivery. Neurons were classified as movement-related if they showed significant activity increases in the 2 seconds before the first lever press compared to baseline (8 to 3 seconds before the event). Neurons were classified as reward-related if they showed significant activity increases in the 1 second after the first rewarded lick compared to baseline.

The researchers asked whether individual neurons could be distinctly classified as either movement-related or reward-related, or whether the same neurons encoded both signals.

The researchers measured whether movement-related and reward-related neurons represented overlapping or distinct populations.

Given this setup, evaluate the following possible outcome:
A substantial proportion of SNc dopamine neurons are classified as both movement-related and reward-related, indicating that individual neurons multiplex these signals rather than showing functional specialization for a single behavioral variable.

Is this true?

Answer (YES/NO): NO